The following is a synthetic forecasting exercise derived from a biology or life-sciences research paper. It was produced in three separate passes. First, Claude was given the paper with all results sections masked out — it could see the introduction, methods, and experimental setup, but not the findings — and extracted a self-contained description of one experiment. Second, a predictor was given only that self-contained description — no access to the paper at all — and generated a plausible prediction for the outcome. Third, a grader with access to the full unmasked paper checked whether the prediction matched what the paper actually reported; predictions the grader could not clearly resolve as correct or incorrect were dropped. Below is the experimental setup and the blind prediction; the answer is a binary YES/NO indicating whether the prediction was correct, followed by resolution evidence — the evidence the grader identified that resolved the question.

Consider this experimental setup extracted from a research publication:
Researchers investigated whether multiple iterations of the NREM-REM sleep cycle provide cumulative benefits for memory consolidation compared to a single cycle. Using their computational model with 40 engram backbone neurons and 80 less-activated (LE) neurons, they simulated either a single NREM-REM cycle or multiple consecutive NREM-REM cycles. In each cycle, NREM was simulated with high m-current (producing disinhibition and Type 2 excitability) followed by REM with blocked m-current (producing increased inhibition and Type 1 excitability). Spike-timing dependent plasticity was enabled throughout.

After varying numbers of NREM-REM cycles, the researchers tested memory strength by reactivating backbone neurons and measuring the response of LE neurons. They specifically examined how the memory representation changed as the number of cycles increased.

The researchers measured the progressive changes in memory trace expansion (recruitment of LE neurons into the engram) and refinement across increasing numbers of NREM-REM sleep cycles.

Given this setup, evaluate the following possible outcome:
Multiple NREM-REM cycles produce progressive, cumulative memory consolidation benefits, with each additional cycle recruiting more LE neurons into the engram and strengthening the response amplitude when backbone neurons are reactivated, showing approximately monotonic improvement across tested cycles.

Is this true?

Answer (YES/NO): YES